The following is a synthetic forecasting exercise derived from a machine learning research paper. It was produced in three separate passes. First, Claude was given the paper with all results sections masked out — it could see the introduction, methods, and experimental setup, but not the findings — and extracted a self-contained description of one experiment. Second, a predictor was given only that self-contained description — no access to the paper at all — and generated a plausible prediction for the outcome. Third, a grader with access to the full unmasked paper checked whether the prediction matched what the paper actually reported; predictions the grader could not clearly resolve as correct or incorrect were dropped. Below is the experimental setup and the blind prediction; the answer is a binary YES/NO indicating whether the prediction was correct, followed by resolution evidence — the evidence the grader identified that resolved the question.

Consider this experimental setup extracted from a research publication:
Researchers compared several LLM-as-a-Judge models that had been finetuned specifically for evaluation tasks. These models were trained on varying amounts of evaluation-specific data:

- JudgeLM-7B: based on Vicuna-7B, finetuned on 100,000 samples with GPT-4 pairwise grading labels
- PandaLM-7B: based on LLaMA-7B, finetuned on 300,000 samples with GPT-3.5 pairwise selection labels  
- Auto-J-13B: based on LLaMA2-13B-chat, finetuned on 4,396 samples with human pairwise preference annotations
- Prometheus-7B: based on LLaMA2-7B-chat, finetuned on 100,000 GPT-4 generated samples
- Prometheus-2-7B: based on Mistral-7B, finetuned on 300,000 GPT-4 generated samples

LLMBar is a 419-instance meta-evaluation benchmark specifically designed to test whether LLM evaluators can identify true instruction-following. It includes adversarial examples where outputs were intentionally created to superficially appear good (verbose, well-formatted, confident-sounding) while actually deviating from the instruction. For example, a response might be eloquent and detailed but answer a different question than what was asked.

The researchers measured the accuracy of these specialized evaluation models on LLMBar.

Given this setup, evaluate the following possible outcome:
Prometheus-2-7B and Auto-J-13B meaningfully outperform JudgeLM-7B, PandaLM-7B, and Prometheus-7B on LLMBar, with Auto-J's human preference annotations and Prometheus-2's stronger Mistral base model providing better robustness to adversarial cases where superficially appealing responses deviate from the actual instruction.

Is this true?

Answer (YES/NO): NO